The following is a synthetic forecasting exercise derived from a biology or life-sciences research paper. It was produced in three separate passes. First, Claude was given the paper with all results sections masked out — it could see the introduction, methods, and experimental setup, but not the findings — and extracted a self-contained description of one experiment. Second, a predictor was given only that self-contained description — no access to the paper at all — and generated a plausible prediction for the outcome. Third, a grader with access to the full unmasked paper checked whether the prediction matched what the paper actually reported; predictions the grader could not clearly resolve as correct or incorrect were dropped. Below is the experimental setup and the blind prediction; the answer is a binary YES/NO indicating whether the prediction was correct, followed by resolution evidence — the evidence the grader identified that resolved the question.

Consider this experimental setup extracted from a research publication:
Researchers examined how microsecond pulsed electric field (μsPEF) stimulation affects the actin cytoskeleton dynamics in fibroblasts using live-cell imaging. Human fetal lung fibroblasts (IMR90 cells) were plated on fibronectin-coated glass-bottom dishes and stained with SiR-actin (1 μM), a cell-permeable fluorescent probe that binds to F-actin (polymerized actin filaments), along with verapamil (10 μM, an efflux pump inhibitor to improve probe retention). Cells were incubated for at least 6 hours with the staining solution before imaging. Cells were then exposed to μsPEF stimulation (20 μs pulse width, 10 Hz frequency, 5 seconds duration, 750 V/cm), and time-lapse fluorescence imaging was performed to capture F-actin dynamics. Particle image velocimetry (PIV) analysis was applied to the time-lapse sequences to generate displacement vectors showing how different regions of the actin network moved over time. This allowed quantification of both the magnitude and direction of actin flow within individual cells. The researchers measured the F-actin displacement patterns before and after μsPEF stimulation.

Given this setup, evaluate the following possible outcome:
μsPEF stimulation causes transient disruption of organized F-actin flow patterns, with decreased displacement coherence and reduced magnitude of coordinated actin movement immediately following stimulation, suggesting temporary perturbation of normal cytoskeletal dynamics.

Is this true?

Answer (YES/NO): NO